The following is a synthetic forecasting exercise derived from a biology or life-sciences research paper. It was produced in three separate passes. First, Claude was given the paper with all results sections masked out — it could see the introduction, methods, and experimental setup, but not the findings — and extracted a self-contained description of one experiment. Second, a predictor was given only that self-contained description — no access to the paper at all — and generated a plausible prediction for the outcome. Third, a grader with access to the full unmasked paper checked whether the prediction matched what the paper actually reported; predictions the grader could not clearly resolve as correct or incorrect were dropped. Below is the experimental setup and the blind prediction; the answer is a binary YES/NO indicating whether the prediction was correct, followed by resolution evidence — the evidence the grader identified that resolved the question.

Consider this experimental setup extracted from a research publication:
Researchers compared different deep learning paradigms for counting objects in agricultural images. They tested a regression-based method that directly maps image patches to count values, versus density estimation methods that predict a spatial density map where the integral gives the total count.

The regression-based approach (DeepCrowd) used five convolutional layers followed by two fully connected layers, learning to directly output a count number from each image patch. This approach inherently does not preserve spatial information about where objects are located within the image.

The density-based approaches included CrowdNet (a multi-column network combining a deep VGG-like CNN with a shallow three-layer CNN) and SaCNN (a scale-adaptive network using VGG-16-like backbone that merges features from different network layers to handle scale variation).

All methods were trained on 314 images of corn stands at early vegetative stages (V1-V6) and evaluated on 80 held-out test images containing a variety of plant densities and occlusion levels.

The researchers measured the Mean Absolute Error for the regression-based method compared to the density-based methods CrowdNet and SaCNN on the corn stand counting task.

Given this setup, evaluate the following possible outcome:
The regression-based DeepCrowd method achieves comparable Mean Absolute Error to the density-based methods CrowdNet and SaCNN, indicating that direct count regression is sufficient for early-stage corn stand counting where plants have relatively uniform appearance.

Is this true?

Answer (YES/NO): NO